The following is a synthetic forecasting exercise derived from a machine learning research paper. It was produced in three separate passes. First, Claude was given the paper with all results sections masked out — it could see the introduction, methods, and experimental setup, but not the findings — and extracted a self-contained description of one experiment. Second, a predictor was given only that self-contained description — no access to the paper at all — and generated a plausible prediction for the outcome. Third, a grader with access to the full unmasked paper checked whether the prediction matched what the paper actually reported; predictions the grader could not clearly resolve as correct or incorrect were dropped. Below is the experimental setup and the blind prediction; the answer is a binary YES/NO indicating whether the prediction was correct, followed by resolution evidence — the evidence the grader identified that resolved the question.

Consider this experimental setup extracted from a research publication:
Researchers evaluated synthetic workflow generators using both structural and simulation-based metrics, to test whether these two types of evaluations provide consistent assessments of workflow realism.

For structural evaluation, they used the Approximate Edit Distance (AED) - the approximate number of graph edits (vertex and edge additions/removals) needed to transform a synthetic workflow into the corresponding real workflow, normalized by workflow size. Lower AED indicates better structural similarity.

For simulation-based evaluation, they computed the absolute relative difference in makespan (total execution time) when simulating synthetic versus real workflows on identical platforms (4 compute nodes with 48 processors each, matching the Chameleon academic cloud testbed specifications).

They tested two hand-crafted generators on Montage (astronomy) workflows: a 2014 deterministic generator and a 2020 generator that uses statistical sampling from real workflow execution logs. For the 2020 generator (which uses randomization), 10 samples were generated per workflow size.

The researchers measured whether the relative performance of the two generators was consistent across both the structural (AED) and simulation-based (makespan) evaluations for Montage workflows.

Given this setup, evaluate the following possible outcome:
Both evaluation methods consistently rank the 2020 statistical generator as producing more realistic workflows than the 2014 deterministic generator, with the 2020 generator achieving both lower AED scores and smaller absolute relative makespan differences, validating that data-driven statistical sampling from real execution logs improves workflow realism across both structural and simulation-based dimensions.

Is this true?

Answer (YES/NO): NO